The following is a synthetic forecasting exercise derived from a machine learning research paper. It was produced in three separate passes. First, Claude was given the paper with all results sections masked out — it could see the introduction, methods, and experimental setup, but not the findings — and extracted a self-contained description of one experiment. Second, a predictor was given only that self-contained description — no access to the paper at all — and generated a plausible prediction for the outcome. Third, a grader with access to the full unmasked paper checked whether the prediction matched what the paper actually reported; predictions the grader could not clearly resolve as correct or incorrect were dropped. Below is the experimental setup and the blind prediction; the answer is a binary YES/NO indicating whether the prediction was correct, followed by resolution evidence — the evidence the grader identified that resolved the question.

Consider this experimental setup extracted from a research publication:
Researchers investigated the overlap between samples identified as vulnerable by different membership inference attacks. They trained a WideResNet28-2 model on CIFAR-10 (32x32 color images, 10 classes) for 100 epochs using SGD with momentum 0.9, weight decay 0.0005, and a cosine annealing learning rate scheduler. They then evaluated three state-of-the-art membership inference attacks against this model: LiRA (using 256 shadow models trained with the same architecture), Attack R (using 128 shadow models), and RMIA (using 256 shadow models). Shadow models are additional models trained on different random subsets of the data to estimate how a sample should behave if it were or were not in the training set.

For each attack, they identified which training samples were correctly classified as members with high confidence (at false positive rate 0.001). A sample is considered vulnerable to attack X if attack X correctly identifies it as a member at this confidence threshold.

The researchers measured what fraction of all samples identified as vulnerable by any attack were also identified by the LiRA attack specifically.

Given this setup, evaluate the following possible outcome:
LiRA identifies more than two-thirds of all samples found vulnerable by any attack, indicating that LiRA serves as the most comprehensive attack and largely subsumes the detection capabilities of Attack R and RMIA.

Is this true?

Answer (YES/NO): YES